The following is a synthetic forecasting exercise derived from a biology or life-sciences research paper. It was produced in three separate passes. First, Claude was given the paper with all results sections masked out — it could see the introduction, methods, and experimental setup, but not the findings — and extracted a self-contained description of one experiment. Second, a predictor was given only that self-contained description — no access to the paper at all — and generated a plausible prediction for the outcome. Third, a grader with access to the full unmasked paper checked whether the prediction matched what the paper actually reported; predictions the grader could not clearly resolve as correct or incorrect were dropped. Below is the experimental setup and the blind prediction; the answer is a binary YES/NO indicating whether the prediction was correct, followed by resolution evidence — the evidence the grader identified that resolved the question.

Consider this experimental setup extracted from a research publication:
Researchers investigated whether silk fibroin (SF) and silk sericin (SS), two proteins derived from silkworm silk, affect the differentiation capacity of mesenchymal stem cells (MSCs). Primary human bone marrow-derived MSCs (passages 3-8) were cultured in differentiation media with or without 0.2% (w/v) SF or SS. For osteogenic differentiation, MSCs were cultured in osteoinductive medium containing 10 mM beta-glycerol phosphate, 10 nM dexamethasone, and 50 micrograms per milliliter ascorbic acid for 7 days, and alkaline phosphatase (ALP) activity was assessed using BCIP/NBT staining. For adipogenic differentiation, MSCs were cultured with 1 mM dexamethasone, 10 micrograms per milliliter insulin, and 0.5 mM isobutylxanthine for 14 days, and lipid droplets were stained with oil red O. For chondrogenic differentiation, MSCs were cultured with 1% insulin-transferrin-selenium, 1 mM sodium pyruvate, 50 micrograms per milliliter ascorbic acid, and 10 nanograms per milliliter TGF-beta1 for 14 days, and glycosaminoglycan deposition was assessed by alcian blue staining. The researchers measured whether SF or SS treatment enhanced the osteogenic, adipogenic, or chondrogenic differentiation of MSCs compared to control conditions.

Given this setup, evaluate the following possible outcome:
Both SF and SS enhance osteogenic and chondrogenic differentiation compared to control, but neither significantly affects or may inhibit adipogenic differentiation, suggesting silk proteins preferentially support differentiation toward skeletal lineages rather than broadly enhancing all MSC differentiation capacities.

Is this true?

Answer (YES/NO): NO